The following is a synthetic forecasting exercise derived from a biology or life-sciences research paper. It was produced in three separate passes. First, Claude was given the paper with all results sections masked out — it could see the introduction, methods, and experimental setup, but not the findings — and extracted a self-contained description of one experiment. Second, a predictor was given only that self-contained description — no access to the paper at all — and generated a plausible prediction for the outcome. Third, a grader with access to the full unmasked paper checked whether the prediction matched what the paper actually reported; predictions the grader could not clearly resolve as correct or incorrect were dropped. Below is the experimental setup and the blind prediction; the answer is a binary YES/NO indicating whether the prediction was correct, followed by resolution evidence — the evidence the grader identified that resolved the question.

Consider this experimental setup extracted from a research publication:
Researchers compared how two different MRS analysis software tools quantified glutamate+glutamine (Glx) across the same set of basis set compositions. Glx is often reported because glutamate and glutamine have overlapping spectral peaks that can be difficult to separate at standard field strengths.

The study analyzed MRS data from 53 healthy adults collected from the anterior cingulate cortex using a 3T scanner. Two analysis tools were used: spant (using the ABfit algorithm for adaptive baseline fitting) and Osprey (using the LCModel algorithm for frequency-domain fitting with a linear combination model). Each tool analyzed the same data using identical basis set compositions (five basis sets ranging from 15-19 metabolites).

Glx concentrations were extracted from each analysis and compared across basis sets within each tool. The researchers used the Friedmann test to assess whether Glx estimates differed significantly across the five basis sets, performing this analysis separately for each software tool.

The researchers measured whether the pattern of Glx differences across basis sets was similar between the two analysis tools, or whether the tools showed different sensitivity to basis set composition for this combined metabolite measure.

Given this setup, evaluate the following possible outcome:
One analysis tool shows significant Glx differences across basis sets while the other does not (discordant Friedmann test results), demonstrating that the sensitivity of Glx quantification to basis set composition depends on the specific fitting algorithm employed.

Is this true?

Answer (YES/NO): NO